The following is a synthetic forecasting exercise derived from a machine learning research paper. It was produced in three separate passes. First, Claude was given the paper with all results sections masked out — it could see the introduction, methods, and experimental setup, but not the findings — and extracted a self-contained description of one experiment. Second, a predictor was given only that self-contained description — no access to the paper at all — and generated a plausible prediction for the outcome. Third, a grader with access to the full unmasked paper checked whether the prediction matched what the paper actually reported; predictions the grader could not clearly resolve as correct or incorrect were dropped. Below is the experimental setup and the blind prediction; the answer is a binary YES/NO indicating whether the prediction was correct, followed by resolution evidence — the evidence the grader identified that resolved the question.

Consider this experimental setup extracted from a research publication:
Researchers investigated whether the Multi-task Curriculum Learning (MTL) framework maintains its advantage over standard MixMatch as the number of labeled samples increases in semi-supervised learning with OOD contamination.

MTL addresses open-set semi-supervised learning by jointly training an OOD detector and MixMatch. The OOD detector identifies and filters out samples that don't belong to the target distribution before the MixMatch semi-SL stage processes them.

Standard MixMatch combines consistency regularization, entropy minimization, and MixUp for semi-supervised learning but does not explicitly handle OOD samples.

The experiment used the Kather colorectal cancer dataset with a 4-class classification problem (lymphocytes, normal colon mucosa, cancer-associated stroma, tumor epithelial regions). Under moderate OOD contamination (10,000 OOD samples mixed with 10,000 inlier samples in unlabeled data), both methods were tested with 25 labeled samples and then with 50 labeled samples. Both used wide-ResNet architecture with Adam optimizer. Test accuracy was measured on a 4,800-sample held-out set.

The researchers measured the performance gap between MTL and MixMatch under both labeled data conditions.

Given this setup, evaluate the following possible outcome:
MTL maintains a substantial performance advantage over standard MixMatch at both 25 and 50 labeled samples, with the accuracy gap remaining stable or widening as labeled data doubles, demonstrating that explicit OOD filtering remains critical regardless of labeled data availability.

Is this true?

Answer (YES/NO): NO